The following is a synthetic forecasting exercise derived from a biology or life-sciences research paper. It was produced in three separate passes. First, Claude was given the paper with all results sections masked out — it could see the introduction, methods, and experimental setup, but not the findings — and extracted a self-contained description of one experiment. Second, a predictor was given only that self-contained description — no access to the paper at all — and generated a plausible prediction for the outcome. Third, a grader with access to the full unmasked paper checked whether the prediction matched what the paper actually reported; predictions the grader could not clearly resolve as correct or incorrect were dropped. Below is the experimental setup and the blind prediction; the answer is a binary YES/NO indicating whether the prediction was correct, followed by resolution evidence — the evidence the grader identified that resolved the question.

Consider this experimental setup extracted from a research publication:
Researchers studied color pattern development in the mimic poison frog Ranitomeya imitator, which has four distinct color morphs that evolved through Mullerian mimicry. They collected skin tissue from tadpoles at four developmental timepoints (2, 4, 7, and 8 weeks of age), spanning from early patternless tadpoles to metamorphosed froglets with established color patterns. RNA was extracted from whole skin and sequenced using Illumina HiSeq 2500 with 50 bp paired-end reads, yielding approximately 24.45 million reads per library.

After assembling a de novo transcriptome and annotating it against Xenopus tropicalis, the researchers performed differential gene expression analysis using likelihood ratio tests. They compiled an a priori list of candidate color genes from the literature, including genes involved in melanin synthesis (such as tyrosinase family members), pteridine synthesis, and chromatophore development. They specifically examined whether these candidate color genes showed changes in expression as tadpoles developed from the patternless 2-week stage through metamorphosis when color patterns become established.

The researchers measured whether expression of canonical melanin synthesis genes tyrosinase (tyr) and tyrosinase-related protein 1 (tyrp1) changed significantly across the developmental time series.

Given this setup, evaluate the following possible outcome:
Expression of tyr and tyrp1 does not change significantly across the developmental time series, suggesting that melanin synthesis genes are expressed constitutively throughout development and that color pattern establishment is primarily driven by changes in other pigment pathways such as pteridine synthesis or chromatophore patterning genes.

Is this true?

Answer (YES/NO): NO